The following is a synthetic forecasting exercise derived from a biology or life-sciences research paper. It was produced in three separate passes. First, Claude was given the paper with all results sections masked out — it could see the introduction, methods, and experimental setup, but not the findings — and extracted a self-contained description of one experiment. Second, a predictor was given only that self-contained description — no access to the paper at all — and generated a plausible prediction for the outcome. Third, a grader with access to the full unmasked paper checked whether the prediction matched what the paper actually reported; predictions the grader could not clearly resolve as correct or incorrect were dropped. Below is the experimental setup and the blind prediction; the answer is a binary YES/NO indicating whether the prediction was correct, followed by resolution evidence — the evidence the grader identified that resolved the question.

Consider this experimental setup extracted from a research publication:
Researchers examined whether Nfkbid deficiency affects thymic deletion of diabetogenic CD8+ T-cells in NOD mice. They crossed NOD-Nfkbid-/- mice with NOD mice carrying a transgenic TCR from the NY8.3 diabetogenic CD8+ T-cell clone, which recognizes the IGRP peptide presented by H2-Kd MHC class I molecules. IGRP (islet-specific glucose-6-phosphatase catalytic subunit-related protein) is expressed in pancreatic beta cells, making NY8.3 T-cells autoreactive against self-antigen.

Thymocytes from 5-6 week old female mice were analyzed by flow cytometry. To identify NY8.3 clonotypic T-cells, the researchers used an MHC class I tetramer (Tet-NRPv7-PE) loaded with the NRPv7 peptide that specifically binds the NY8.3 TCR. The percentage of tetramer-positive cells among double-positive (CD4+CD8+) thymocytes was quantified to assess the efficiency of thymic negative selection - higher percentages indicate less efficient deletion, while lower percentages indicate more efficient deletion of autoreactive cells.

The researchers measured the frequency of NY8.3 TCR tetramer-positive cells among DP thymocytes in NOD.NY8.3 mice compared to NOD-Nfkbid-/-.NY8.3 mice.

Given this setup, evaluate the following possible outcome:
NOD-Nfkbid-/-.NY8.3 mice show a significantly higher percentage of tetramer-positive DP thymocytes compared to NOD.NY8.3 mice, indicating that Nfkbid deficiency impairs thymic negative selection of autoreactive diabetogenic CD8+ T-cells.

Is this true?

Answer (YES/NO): NO